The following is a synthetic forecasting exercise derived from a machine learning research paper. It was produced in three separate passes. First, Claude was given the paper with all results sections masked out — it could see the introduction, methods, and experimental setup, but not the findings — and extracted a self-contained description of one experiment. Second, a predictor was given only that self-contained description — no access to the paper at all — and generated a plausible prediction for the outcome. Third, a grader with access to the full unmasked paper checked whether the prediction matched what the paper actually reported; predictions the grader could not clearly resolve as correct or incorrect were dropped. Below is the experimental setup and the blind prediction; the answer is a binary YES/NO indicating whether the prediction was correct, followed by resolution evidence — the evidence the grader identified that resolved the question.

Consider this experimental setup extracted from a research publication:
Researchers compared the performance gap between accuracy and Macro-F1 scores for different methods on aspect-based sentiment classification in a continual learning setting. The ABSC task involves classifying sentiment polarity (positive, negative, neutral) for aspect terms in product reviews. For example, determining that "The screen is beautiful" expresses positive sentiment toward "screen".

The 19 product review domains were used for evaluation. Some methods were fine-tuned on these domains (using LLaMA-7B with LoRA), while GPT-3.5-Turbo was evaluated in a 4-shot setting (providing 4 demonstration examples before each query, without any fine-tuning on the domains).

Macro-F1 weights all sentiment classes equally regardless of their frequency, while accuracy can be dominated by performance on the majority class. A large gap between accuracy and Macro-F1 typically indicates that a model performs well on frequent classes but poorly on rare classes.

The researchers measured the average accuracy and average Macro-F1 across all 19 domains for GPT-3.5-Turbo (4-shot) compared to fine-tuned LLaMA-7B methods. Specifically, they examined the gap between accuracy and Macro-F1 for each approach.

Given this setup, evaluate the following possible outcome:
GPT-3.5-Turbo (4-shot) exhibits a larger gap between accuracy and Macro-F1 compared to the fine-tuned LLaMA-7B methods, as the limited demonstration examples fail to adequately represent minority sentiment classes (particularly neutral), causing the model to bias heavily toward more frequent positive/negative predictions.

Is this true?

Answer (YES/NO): YES